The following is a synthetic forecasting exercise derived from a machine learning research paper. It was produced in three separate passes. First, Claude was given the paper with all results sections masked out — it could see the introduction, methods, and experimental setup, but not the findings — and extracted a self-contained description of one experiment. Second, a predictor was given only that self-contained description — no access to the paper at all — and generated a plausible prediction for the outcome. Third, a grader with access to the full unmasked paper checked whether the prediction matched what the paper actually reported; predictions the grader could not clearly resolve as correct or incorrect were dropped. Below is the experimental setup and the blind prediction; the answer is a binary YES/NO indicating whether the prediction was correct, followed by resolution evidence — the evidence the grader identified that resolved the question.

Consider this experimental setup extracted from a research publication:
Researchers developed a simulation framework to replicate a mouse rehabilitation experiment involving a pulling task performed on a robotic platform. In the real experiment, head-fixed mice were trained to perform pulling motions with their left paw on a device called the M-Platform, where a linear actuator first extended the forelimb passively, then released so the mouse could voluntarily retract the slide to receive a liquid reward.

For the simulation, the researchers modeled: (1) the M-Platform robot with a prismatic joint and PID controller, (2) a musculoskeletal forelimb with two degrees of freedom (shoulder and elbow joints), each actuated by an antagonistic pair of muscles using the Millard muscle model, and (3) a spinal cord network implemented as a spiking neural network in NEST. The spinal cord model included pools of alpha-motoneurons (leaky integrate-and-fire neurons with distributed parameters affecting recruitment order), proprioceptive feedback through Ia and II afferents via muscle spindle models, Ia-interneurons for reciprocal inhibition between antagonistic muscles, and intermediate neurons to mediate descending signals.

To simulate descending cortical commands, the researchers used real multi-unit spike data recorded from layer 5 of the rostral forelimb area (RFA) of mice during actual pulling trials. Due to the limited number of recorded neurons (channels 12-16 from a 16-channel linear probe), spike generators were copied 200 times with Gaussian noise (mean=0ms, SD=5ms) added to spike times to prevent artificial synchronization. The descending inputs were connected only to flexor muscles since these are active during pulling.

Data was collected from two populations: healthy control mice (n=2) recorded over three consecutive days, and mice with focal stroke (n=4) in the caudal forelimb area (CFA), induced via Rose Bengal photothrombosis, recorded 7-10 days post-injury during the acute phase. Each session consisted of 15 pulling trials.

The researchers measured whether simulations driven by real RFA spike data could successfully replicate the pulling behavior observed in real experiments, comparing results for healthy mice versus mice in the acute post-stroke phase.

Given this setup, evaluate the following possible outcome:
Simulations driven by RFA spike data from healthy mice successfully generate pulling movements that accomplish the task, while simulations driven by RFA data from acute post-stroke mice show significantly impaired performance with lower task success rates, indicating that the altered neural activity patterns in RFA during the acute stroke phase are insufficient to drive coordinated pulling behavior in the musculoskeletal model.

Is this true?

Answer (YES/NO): YES